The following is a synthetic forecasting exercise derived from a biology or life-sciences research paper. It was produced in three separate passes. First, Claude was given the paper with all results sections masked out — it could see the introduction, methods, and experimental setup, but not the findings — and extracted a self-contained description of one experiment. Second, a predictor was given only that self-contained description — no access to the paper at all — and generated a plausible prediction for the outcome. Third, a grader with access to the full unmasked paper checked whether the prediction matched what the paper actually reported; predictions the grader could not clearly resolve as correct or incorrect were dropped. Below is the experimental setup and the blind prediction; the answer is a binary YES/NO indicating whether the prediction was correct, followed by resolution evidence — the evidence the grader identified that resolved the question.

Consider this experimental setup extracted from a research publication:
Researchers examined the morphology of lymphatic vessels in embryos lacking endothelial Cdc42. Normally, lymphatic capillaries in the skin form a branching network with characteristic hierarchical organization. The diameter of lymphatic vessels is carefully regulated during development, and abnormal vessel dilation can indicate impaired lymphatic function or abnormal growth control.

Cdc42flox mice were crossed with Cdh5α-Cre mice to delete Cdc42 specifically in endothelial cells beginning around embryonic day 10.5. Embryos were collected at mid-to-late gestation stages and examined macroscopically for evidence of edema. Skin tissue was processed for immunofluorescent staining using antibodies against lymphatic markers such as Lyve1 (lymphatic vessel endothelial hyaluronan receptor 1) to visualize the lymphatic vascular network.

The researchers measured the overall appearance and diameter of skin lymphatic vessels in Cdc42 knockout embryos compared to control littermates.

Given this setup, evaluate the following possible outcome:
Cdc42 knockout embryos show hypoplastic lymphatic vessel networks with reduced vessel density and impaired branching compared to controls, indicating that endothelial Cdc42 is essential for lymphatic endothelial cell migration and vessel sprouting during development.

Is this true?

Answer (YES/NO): NO